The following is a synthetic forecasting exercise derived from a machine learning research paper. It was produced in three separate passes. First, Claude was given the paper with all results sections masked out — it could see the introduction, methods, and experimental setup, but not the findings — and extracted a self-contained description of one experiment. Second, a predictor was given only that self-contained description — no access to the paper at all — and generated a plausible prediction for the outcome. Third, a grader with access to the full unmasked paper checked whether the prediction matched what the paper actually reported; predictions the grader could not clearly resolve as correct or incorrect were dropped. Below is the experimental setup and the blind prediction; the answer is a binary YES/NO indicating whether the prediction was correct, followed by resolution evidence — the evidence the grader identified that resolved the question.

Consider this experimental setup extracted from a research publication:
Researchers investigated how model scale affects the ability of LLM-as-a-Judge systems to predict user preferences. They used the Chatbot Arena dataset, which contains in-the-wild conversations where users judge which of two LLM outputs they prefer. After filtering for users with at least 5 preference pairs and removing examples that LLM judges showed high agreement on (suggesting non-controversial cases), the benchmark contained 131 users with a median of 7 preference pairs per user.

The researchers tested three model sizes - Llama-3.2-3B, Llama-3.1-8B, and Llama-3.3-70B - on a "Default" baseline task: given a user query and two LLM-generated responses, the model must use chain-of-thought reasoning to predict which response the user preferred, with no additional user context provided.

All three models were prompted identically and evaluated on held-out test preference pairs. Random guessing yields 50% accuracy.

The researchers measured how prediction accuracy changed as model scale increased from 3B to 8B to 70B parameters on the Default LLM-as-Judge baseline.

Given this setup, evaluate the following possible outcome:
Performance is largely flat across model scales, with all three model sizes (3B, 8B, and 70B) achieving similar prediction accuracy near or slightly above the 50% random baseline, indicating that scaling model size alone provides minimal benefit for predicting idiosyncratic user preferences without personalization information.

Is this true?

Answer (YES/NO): YES